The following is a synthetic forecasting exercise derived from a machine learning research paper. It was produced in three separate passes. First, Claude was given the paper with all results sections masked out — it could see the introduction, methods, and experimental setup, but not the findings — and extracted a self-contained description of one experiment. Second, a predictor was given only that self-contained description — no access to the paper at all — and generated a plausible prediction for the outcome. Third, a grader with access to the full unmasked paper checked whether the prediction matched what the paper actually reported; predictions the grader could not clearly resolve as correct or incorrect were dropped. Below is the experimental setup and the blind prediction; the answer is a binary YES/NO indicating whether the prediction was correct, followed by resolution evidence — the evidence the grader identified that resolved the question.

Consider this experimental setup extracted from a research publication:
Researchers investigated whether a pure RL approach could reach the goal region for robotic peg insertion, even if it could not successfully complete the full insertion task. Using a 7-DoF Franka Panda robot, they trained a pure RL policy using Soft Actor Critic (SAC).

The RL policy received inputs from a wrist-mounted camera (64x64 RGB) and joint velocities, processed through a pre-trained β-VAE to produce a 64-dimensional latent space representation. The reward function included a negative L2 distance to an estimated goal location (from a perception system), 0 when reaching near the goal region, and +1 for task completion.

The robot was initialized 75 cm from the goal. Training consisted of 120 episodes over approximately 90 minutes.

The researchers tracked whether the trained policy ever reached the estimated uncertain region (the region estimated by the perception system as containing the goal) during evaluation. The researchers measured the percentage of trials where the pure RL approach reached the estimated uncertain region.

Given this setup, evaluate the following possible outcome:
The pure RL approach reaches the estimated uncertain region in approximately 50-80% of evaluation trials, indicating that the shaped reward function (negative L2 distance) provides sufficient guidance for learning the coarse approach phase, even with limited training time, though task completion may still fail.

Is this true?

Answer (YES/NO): NO